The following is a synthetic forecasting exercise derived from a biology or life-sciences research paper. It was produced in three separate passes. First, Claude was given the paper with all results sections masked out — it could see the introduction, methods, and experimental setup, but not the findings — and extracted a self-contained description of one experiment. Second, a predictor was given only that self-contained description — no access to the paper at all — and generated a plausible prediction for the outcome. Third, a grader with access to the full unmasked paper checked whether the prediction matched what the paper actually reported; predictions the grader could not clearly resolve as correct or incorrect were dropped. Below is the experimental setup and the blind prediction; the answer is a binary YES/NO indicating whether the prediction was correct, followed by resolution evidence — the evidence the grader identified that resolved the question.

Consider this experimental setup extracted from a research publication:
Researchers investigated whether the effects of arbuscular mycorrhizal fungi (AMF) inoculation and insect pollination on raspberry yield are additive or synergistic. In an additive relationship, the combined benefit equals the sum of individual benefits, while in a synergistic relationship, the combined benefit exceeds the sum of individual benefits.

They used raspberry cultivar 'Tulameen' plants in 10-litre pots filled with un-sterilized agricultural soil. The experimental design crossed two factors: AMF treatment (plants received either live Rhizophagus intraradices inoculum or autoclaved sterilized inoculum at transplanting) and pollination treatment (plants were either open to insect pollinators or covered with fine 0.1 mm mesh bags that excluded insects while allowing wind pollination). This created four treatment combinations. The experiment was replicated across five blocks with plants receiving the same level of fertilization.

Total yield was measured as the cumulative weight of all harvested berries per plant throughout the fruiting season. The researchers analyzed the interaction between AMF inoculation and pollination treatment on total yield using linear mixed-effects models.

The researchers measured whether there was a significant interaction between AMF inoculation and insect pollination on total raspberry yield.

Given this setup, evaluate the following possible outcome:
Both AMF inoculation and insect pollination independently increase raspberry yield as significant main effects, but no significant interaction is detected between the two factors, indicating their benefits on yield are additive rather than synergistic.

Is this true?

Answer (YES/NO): YES